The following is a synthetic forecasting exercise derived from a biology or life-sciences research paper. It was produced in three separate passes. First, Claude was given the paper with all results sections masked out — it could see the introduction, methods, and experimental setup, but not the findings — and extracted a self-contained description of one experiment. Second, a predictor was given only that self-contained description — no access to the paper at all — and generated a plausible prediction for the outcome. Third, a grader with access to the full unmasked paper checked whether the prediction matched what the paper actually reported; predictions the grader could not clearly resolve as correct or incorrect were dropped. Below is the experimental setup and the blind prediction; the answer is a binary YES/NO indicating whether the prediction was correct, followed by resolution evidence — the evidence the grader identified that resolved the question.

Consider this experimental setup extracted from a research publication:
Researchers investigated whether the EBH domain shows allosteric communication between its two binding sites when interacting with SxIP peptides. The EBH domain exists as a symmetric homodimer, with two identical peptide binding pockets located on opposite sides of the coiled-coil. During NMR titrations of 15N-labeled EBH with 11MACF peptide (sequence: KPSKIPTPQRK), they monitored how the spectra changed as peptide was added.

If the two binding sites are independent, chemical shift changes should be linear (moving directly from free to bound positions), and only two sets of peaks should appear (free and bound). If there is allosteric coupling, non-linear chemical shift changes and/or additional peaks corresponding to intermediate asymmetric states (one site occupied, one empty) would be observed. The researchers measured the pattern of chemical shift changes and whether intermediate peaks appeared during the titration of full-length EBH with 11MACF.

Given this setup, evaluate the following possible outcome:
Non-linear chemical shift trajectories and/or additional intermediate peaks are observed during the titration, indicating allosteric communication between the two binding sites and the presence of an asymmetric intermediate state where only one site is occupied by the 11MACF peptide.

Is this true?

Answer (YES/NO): YES